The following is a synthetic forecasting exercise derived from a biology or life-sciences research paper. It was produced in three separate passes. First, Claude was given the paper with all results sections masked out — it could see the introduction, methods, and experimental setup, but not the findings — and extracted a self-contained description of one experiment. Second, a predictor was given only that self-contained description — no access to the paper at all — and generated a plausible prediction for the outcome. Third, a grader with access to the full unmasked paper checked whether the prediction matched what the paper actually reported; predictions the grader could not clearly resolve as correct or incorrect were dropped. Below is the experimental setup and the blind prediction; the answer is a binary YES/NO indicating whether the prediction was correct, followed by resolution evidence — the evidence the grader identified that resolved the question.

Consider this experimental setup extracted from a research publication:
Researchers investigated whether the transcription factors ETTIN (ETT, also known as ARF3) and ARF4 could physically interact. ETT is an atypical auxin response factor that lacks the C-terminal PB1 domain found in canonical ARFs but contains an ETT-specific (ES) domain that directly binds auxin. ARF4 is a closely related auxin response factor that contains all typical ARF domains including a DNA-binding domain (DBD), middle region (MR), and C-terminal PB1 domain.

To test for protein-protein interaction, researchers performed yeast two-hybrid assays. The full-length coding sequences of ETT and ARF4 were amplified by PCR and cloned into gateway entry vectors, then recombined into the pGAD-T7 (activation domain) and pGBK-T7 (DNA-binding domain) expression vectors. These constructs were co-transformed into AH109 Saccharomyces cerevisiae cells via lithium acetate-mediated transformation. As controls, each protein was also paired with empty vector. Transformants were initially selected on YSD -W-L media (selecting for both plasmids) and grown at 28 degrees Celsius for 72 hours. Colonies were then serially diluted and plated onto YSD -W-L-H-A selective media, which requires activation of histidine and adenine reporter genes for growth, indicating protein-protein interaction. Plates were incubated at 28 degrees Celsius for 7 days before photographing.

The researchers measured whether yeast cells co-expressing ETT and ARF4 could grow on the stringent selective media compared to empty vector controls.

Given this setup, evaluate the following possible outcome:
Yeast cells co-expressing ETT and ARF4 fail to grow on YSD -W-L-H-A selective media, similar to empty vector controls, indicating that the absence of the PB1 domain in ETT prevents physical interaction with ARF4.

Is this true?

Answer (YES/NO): NO